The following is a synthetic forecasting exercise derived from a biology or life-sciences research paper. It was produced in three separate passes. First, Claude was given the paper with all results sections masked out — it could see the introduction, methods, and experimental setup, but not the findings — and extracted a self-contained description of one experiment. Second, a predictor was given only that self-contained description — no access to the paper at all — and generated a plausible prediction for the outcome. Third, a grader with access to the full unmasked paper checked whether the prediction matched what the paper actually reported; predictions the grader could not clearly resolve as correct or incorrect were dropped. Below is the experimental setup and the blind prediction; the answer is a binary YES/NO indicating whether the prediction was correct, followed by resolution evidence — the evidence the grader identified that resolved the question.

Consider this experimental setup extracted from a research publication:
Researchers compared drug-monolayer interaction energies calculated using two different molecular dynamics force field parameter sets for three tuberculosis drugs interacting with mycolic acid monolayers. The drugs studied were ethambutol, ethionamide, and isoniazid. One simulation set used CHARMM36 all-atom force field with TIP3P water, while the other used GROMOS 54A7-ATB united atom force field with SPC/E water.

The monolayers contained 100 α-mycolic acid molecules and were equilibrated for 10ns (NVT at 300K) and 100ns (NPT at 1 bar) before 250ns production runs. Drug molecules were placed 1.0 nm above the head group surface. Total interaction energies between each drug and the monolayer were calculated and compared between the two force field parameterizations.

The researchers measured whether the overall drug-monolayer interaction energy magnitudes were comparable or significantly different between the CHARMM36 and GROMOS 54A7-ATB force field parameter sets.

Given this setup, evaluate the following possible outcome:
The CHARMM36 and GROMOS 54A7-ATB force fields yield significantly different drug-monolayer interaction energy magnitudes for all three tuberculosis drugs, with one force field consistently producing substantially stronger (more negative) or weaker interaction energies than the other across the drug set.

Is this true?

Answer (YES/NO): NO